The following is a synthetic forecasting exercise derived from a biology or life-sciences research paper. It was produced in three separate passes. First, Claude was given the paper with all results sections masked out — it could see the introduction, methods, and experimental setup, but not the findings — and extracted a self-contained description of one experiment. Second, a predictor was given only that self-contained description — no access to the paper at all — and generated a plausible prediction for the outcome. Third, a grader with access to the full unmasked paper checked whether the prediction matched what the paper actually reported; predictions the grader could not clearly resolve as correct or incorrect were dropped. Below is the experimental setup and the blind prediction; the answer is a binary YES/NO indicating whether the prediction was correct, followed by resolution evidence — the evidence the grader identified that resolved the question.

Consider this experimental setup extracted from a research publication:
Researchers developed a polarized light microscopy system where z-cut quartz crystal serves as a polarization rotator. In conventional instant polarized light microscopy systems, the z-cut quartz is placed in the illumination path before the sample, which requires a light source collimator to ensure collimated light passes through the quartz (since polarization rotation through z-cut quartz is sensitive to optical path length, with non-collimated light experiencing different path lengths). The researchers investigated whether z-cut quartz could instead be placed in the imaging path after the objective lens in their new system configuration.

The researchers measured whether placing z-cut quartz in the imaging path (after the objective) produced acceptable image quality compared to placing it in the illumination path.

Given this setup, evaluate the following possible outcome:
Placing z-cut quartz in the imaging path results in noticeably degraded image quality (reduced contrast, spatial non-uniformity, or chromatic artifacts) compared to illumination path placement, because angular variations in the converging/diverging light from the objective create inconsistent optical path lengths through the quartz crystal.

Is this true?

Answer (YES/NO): NO